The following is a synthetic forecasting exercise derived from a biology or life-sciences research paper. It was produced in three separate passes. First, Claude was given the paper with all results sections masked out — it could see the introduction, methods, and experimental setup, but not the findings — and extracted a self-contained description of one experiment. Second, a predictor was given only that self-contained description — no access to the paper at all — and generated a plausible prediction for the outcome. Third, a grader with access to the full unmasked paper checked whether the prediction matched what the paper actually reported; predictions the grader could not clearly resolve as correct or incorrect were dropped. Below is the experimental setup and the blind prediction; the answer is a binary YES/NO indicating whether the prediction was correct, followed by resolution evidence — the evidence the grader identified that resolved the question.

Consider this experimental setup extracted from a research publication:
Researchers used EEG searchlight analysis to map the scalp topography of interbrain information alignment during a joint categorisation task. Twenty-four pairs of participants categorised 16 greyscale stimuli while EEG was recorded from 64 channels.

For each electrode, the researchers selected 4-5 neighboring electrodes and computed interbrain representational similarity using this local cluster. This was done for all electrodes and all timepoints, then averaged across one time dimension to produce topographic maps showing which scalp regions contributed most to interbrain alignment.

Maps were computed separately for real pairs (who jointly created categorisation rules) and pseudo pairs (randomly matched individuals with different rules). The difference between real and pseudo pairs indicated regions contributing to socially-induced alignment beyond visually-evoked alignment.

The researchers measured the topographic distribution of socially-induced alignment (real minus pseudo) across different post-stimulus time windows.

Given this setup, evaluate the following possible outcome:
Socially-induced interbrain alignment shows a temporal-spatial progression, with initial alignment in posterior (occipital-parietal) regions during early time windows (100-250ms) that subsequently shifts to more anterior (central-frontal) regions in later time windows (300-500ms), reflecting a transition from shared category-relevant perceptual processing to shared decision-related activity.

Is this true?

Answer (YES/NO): NO